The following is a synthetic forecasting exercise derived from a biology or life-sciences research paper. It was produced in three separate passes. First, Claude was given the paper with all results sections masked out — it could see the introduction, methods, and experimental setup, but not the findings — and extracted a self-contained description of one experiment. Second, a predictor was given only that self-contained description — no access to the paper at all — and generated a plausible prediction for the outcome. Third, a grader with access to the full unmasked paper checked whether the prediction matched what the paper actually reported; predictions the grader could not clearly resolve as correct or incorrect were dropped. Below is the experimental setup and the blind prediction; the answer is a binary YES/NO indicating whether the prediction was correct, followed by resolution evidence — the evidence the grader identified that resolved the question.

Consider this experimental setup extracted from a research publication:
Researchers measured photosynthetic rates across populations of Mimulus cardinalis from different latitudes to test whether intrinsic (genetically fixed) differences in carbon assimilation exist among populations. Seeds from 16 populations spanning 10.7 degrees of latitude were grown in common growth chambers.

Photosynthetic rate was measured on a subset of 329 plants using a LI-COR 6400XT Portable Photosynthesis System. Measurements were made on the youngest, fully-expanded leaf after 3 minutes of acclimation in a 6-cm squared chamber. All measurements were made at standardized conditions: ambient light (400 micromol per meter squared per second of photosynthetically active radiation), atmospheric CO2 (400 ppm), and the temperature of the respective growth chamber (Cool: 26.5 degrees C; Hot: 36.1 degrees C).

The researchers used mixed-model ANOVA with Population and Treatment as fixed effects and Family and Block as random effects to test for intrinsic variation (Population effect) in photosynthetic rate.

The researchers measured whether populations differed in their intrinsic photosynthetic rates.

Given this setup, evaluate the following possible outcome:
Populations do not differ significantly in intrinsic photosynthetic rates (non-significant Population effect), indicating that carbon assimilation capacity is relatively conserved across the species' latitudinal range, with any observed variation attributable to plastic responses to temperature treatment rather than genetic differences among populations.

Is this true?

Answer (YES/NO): NO